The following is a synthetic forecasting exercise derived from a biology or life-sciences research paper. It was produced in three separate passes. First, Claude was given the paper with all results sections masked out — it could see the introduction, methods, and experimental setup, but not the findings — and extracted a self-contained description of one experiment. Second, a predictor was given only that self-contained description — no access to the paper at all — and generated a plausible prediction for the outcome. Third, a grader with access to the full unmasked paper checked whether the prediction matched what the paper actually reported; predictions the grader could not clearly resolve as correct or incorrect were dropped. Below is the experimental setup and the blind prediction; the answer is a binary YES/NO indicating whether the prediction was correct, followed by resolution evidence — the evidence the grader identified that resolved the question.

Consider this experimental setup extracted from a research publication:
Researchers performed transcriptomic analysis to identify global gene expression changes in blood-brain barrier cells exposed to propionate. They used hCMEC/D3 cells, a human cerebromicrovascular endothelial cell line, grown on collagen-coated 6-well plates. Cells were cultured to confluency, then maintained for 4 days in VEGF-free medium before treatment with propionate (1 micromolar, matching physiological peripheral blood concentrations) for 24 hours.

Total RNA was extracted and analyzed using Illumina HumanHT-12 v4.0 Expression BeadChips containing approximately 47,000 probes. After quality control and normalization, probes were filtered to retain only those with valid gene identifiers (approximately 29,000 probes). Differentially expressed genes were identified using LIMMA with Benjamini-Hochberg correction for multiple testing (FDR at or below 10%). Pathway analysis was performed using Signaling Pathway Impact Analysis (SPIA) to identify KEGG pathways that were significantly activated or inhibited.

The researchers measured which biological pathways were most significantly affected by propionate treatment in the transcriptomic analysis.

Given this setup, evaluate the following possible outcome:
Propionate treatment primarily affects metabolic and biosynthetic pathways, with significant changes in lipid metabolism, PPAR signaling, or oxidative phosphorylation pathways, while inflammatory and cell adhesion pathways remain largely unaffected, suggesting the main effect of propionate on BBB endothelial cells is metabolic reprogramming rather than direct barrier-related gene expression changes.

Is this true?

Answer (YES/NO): NO